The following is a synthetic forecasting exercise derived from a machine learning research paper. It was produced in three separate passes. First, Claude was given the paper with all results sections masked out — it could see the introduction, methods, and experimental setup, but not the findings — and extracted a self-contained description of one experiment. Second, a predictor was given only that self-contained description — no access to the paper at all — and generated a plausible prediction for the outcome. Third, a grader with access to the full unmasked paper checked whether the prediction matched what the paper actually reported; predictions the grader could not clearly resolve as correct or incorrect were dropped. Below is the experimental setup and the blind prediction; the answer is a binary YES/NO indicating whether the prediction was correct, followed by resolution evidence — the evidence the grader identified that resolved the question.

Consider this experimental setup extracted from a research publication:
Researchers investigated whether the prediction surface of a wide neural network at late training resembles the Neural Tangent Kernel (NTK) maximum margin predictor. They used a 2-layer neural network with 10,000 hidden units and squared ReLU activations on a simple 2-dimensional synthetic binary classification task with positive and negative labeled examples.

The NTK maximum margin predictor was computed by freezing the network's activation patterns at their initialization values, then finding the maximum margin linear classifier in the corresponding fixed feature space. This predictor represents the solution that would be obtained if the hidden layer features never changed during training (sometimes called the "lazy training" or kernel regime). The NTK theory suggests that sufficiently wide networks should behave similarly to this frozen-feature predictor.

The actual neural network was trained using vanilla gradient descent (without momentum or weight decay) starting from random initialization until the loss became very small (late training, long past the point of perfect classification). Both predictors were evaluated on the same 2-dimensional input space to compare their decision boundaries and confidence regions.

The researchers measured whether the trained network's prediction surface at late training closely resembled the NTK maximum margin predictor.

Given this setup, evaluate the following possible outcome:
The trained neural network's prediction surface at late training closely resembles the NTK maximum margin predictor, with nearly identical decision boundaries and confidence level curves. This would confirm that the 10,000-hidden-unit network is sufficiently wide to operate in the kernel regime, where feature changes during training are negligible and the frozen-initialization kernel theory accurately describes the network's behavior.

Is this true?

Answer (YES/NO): NO